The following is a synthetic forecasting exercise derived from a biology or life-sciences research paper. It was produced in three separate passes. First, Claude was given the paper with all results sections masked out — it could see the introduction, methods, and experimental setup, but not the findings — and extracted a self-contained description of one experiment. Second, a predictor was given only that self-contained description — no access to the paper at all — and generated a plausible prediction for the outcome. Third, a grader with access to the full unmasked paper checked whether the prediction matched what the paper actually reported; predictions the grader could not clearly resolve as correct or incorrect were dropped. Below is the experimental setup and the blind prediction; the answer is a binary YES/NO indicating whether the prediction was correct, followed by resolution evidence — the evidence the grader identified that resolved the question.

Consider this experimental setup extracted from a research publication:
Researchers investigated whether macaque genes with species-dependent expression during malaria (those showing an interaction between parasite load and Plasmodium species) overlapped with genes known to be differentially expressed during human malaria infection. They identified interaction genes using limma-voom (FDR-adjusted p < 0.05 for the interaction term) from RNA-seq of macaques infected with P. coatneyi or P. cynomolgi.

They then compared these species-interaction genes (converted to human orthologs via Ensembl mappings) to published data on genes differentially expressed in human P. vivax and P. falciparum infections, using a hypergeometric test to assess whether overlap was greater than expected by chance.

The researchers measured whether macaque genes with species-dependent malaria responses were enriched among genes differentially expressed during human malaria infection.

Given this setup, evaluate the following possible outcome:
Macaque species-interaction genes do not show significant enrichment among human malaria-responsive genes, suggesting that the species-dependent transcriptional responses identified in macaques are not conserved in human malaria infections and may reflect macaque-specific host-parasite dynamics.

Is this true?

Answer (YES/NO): NO